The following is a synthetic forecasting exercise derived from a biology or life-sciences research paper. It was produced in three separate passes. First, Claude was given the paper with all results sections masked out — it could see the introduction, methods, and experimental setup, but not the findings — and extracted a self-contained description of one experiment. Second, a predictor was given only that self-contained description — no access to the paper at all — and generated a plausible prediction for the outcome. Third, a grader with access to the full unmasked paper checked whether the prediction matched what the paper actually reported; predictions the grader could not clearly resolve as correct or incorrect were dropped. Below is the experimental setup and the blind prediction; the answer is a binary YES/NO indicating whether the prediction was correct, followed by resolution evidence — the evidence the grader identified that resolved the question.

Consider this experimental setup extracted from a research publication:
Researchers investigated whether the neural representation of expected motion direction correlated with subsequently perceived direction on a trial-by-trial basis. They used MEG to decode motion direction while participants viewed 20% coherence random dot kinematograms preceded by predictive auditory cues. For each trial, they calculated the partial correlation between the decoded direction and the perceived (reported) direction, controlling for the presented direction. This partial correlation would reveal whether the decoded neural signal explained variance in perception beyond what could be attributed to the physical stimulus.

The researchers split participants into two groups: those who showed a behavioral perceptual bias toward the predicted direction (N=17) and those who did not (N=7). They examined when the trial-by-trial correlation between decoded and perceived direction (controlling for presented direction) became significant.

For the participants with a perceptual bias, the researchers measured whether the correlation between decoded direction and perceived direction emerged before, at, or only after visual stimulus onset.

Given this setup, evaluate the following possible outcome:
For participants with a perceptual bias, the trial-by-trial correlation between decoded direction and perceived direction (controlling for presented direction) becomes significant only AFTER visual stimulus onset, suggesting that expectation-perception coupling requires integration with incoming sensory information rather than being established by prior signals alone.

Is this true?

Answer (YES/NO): NO